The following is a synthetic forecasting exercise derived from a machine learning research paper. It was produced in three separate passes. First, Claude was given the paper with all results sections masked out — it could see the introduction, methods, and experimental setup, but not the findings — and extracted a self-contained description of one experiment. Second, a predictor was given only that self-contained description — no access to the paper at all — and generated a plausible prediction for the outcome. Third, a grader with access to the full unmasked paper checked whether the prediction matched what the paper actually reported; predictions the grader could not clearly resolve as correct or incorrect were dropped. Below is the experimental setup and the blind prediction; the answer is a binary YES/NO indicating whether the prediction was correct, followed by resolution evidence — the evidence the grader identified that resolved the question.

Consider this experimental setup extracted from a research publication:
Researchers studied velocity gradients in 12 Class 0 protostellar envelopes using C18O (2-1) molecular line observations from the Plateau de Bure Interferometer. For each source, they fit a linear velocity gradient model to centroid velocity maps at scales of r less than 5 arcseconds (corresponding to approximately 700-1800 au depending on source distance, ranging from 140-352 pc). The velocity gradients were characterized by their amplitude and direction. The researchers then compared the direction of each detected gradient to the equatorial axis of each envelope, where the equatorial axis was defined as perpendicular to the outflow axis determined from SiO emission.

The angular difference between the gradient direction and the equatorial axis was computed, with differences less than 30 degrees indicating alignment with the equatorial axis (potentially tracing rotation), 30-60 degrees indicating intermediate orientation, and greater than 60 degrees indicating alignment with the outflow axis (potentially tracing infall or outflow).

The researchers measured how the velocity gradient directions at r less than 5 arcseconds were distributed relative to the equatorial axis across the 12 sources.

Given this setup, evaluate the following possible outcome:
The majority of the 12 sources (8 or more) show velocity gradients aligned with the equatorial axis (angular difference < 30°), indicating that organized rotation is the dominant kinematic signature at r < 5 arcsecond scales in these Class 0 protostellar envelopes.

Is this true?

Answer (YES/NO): NO